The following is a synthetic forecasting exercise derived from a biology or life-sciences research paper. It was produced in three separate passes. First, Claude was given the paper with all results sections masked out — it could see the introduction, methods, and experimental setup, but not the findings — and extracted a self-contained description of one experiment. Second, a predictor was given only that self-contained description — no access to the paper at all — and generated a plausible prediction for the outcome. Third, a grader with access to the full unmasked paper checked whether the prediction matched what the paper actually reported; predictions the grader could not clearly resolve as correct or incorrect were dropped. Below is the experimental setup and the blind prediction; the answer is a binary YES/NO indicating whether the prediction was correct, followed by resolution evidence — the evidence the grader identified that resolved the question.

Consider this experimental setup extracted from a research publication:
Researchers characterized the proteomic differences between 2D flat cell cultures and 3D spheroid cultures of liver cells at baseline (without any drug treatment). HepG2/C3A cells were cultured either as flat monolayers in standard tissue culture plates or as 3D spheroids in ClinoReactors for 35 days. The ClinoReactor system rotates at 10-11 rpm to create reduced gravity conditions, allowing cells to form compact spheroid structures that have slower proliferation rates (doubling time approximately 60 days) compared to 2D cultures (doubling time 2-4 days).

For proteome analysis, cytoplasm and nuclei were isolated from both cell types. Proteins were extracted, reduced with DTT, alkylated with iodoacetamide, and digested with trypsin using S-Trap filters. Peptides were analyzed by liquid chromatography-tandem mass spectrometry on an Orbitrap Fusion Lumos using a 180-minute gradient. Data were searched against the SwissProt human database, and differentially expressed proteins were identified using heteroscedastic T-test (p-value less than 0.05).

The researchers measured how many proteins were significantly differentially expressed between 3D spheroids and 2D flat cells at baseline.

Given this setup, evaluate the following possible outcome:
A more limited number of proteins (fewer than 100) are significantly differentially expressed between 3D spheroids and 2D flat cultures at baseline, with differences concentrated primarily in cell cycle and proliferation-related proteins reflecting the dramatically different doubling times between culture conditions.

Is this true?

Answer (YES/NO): NO